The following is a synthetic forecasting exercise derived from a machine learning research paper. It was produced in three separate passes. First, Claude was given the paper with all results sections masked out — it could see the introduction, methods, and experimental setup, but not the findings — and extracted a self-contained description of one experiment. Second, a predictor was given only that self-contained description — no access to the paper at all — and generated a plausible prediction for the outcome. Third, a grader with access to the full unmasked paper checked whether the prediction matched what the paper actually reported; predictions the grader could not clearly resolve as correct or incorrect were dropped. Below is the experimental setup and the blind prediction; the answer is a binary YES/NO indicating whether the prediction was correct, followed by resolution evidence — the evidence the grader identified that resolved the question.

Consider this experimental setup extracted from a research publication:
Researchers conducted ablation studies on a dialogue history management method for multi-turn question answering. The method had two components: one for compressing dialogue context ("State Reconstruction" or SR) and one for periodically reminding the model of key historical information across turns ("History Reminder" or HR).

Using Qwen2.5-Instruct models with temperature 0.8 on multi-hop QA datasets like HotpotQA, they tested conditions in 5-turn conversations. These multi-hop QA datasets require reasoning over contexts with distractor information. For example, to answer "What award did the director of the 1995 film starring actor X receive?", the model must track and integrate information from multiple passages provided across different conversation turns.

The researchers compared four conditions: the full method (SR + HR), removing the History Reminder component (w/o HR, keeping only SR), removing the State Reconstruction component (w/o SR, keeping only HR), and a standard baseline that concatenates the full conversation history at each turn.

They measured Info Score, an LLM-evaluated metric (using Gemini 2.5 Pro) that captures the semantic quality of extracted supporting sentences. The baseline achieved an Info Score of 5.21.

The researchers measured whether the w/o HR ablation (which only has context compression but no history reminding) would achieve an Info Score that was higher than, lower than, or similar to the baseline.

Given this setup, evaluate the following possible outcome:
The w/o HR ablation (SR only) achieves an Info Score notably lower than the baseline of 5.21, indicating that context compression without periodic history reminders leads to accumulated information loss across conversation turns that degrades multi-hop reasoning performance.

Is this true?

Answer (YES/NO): YES